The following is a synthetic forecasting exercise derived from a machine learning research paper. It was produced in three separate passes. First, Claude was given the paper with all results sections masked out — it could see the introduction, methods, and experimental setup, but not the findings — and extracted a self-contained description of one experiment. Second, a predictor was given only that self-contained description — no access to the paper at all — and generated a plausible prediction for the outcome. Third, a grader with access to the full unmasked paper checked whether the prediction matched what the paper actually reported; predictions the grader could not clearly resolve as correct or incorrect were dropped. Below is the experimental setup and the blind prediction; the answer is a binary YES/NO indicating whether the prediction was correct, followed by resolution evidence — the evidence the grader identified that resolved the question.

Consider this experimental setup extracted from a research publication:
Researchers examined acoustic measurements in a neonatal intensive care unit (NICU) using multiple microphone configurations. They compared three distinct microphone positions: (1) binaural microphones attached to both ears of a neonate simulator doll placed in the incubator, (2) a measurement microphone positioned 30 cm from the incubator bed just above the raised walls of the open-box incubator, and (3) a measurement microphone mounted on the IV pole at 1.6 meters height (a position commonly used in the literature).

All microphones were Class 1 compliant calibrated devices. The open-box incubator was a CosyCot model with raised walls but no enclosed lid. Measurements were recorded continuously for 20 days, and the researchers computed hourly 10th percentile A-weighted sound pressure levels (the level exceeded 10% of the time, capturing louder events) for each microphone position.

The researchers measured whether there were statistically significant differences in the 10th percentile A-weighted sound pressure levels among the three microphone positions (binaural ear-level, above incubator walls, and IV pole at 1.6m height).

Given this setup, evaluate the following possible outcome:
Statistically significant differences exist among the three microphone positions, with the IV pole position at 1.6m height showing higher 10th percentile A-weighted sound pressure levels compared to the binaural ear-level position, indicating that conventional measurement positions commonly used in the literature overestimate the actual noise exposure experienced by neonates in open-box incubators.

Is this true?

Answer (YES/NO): NO